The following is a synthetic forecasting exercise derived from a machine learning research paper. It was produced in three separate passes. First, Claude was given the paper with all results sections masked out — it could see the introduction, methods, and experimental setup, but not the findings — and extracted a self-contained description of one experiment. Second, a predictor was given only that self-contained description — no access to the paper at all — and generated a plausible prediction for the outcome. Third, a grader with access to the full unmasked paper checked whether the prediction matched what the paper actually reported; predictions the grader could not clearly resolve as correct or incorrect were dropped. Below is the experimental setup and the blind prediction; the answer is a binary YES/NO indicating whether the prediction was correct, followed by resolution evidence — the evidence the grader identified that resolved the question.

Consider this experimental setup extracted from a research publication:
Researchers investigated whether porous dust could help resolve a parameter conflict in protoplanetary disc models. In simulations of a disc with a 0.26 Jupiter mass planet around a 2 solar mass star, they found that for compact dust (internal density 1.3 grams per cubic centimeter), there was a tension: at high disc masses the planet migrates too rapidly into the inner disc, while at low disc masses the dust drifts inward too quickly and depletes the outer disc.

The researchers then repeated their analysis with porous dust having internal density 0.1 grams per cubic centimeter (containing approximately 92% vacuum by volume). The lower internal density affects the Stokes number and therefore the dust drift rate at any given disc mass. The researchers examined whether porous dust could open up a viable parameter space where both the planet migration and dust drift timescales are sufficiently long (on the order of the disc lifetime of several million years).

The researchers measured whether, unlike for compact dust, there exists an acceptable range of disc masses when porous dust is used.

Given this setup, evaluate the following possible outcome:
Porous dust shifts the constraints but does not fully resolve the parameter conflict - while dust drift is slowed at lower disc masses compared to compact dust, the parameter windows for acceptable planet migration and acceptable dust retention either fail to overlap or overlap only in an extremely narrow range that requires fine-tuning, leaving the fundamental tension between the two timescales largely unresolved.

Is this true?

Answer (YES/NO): NO